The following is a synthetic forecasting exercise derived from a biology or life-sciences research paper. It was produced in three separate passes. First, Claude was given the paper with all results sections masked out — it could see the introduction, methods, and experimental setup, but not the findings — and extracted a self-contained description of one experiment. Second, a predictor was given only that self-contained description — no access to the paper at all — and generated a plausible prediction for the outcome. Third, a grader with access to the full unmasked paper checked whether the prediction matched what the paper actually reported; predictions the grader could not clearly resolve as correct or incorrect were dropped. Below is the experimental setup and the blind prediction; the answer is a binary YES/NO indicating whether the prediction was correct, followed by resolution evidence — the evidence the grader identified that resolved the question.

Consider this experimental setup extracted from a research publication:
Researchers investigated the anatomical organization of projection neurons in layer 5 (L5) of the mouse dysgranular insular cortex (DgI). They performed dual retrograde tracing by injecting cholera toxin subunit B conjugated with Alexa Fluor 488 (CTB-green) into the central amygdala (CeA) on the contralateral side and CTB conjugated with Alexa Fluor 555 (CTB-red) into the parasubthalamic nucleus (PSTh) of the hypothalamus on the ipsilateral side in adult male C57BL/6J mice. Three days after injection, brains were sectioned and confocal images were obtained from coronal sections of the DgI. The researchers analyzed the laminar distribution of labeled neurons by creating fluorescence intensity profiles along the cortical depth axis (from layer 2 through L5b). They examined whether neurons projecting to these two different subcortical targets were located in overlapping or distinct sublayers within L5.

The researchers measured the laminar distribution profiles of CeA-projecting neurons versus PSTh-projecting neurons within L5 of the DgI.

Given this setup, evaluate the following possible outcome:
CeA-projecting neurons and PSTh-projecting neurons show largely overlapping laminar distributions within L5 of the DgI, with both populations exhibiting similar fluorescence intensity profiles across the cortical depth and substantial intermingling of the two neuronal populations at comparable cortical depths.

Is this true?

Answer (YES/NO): NO